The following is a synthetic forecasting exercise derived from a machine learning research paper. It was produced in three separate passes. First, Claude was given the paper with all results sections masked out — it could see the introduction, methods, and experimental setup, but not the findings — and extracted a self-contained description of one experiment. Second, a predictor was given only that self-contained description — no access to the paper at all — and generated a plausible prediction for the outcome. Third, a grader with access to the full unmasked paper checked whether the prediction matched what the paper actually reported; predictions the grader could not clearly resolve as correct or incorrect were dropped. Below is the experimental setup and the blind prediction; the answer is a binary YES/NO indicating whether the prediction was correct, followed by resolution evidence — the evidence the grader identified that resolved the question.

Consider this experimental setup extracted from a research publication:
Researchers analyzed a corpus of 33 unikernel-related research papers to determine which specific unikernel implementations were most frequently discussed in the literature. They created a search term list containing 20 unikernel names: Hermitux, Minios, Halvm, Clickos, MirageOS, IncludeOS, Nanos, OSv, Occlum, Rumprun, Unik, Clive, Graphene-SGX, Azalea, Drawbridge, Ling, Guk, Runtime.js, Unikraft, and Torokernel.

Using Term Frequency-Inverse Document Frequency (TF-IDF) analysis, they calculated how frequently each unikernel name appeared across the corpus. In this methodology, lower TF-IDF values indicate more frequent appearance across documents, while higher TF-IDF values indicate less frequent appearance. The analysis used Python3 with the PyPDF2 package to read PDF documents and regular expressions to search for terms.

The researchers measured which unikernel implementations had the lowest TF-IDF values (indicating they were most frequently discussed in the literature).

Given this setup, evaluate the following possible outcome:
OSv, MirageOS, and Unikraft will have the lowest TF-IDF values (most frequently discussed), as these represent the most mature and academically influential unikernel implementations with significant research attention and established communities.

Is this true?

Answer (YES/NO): NO